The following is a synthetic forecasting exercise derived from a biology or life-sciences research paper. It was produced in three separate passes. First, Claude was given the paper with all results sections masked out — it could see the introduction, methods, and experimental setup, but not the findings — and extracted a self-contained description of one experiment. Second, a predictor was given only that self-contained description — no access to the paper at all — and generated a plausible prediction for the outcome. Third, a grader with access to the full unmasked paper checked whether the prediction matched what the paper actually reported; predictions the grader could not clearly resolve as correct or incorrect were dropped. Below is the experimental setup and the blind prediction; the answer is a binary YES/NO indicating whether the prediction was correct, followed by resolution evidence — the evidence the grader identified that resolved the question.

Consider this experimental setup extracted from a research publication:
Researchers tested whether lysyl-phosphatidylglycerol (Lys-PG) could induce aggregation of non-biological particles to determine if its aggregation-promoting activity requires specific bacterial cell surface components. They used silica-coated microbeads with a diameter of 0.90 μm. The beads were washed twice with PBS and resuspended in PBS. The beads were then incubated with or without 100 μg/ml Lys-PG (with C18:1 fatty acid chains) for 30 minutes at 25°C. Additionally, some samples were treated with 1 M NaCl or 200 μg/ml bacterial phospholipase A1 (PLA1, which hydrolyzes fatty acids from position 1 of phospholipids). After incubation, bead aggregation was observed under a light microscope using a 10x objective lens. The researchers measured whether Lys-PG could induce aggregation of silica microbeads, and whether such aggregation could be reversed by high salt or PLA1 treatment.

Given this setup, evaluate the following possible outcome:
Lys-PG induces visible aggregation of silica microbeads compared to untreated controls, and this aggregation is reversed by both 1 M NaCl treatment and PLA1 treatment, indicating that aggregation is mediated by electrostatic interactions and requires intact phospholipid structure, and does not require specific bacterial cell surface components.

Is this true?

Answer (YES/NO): NO